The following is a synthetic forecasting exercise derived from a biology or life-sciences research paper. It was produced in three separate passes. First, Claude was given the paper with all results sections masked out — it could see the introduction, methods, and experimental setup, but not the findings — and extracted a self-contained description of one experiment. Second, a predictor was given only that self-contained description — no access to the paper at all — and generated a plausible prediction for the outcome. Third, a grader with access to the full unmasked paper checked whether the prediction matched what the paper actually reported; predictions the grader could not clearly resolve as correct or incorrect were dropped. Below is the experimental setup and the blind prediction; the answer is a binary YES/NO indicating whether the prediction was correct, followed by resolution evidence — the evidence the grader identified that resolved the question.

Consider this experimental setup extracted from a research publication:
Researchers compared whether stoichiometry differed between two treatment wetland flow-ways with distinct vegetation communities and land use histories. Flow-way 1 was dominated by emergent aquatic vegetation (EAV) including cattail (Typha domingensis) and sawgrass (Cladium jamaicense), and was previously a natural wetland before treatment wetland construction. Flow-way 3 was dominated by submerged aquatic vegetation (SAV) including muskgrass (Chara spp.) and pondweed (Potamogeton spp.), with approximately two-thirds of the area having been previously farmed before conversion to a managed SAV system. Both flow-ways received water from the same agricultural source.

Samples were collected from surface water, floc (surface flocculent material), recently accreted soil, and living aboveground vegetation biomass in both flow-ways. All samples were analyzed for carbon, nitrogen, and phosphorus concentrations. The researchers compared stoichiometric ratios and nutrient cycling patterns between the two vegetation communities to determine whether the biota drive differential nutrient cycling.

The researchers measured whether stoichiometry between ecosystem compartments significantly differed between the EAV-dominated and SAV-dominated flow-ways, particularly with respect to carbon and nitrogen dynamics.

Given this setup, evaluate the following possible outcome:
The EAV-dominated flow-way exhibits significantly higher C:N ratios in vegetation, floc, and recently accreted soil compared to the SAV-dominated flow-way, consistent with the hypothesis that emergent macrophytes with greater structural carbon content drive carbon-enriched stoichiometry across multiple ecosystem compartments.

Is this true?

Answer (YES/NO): NO